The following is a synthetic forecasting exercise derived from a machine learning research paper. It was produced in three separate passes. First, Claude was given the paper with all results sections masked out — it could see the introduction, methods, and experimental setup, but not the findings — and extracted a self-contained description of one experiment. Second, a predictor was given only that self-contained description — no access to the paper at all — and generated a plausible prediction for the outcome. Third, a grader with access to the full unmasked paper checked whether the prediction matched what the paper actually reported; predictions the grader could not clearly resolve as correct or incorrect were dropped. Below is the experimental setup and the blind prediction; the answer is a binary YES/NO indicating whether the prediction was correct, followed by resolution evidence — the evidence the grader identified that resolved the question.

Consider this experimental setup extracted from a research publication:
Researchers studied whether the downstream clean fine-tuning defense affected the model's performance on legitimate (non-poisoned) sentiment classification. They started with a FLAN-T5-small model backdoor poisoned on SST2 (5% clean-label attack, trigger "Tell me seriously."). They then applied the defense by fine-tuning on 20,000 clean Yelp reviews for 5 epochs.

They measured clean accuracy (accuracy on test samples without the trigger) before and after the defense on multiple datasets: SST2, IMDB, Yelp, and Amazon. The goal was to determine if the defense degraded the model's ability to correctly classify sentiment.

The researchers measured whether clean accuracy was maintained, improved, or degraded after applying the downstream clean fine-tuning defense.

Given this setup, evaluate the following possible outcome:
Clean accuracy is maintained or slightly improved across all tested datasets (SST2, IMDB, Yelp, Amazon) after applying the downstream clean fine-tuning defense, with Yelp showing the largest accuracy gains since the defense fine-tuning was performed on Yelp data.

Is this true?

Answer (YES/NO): NO